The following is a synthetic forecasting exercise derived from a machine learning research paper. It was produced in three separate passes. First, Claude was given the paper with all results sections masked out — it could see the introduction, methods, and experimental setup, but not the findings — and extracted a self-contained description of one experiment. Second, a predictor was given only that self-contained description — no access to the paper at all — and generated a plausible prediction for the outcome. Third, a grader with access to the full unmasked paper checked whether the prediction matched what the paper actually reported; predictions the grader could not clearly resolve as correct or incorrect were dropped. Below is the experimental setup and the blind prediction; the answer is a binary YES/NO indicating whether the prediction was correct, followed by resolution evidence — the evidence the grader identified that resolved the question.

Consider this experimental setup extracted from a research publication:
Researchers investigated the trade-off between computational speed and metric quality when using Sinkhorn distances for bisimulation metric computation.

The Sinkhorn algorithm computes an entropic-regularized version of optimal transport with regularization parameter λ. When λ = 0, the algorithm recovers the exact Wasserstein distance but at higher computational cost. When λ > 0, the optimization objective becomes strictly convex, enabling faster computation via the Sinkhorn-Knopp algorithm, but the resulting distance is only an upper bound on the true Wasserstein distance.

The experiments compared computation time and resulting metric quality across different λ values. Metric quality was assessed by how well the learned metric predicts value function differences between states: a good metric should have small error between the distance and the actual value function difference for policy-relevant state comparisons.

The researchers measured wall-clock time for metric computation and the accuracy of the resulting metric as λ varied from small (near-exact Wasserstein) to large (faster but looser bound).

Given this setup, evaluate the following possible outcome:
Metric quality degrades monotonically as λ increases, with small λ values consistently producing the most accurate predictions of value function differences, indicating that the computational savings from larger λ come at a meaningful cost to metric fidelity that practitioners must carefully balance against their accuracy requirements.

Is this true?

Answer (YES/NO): YES